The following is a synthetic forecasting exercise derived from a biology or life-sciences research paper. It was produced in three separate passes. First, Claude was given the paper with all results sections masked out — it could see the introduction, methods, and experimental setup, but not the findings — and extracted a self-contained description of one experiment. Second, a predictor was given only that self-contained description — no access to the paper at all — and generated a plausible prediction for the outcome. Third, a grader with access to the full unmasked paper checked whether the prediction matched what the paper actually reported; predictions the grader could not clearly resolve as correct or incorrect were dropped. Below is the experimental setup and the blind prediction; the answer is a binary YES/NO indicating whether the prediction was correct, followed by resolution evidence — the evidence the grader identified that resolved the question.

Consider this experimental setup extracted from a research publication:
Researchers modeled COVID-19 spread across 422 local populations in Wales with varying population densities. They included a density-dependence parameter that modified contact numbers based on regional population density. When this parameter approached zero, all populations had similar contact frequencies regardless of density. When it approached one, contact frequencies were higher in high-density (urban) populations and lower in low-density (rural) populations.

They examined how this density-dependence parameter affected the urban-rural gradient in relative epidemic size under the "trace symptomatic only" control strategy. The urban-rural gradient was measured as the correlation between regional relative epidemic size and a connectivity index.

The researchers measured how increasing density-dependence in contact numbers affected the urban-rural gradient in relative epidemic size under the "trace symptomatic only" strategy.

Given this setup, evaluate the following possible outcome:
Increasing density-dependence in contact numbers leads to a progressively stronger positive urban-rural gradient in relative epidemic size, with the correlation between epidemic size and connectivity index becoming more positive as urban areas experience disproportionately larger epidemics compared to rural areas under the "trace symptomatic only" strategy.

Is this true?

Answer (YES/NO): YES